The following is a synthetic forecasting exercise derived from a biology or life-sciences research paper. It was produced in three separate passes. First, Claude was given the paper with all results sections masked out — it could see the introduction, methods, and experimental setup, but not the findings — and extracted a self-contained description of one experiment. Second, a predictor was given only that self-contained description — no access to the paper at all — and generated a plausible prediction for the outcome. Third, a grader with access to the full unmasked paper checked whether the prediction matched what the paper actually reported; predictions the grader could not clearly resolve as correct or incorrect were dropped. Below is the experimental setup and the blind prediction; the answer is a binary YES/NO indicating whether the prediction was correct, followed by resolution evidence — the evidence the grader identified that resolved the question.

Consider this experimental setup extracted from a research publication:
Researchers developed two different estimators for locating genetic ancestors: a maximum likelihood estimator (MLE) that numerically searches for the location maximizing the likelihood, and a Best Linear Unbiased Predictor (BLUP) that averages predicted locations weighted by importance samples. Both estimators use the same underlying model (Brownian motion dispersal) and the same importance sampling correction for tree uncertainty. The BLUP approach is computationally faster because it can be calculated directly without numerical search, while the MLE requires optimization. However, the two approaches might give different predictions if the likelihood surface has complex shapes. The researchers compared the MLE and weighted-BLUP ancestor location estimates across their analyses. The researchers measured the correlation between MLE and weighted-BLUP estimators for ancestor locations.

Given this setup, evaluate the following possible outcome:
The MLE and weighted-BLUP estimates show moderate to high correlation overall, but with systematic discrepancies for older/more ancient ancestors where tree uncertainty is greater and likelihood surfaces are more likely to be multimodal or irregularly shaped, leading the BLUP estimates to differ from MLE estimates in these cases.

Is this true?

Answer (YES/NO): NO